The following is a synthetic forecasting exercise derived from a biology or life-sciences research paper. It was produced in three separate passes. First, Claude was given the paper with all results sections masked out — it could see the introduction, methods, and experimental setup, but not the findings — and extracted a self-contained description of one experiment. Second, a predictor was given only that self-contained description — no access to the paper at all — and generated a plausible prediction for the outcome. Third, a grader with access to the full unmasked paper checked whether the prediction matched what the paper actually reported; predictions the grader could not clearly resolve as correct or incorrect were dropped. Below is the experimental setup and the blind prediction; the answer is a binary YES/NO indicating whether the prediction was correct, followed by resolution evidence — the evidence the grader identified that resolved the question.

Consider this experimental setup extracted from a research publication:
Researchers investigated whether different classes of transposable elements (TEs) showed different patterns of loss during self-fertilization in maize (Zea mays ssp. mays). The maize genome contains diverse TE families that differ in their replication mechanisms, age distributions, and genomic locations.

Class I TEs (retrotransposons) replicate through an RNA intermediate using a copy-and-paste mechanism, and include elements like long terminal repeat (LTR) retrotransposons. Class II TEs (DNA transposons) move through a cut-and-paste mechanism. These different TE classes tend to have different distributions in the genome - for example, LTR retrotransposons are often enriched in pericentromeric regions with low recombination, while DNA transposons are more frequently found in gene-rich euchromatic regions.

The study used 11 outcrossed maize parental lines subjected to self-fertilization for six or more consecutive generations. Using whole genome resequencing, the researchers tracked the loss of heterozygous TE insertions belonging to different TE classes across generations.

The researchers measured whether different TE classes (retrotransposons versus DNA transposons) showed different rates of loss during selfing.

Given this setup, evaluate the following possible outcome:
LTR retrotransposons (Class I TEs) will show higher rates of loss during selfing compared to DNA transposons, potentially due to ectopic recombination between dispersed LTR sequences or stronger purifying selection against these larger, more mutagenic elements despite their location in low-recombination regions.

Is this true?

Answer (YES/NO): NO